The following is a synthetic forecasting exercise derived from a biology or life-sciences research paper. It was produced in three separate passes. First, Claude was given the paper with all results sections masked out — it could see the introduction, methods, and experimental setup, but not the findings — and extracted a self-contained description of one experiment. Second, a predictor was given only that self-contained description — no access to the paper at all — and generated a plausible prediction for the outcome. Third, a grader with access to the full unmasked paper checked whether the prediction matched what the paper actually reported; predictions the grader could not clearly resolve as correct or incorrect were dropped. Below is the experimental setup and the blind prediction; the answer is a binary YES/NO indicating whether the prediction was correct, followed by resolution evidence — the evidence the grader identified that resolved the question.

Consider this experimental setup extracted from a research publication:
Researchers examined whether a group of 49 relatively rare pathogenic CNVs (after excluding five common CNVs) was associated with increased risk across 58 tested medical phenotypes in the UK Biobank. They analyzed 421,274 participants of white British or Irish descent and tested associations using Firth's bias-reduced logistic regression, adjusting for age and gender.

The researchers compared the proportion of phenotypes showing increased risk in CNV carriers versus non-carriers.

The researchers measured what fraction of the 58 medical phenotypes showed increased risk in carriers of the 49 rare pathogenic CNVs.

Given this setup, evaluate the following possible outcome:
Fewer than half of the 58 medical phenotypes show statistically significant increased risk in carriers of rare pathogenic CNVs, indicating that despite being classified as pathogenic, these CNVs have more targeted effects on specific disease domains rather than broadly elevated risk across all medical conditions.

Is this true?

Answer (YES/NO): NO